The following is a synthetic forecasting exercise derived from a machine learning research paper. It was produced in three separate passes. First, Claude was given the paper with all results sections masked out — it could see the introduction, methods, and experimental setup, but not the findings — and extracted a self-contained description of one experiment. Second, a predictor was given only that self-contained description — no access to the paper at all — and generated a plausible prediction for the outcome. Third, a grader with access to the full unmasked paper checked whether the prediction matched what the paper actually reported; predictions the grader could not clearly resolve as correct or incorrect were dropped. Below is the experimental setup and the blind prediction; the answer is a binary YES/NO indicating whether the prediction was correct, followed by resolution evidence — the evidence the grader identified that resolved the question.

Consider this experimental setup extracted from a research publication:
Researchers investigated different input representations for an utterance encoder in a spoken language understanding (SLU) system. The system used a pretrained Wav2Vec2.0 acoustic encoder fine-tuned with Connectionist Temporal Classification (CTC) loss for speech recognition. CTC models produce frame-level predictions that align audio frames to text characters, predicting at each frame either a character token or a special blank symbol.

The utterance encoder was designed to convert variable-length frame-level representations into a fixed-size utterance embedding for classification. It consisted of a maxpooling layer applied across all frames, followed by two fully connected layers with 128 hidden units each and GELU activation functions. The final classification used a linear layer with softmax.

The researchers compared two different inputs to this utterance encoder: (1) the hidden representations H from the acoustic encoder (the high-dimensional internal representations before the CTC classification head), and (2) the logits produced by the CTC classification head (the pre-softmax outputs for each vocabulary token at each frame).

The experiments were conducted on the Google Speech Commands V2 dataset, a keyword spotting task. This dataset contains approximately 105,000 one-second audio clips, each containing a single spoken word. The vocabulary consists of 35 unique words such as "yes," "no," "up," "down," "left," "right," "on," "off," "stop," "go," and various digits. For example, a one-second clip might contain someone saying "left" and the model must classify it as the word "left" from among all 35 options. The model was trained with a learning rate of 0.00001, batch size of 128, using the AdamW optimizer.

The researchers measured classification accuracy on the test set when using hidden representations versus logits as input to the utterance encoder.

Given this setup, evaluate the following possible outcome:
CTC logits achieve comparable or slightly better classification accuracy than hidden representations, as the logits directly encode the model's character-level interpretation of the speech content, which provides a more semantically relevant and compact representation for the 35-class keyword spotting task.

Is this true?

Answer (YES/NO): YES